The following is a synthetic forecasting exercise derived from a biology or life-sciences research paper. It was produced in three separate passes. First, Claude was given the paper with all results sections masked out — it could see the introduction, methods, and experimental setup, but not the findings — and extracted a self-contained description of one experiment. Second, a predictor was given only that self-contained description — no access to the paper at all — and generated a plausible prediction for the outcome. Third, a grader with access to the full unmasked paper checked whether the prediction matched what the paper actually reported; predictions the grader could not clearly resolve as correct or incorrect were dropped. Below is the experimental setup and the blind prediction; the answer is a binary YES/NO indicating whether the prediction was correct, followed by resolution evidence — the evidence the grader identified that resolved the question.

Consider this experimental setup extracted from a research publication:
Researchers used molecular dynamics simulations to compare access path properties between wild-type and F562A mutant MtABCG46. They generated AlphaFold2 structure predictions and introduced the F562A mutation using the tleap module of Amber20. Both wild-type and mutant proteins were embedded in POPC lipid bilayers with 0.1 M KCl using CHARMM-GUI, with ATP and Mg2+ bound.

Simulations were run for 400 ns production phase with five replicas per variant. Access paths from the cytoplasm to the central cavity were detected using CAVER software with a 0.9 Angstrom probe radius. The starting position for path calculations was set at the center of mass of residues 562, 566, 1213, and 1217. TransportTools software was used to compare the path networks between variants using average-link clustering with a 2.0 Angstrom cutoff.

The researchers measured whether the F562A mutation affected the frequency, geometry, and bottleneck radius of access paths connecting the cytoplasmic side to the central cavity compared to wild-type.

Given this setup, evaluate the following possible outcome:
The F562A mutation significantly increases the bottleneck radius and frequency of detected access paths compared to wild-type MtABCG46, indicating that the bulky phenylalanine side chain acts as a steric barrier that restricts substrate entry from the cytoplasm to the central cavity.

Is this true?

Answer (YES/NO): NO